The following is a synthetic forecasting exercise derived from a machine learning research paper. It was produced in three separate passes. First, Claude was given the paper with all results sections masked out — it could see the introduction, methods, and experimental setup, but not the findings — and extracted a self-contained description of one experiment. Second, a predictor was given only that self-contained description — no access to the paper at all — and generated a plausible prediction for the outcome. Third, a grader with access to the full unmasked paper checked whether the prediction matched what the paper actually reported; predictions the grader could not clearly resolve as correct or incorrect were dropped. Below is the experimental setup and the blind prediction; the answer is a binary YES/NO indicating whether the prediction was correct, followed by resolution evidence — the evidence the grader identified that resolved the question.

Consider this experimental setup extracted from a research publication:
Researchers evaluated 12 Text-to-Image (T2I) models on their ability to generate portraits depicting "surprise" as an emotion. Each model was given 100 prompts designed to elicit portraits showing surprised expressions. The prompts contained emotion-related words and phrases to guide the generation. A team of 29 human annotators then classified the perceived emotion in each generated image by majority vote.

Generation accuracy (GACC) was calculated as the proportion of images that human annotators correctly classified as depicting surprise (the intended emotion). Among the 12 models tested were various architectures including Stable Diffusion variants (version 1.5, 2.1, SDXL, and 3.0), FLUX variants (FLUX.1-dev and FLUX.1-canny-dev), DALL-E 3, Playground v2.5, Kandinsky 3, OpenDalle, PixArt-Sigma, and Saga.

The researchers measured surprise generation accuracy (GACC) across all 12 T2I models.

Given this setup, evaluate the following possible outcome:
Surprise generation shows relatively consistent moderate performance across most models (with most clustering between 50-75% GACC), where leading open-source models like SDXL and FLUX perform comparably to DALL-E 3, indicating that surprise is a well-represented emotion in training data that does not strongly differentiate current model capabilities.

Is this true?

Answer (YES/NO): NO